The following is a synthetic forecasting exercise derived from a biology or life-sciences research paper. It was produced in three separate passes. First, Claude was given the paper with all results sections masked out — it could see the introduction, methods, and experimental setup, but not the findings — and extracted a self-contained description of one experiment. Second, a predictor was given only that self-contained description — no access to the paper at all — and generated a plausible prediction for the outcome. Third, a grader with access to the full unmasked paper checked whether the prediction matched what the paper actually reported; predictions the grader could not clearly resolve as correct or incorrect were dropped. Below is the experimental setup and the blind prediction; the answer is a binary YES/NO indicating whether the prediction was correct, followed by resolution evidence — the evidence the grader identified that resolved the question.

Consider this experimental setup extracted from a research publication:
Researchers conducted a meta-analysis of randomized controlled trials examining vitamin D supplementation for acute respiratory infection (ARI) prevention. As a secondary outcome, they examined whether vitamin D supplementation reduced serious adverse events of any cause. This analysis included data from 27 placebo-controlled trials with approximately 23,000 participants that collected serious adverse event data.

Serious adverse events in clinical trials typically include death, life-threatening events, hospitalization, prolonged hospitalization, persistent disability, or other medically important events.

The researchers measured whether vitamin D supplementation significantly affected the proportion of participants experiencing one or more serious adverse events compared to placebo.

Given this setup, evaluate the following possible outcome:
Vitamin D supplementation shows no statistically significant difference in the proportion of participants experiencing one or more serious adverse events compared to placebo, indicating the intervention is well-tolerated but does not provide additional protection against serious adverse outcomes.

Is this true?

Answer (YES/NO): YES